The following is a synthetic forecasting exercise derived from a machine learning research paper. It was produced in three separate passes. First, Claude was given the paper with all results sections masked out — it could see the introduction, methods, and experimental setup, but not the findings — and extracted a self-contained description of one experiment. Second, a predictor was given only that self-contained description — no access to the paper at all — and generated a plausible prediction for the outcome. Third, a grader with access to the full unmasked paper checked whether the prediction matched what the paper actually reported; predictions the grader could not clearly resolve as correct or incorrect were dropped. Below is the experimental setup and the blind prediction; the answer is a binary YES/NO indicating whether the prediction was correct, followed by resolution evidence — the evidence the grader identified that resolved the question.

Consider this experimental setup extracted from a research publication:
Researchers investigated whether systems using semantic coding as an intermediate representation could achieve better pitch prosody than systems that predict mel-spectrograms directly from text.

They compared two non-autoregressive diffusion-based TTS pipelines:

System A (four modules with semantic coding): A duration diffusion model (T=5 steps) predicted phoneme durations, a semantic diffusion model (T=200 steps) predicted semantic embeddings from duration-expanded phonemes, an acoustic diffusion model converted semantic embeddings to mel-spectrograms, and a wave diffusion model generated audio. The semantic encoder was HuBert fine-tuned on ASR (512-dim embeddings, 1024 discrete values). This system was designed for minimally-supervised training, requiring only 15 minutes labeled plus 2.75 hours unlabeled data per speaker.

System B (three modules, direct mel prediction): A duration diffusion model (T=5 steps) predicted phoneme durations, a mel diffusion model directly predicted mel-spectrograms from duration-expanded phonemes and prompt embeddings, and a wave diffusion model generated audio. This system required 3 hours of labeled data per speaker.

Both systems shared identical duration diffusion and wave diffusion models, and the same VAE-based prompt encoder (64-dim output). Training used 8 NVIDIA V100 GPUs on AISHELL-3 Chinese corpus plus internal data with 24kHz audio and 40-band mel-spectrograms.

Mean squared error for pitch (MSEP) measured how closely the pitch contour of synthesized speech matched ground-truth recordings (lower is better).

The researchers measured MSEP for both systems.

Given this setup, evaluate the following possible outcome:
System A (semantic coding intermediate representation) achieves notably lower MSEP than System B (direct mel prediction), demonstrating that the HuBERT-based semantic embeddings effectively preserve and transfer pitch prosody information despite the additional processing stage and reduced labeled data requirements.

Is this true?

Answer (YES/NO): NO